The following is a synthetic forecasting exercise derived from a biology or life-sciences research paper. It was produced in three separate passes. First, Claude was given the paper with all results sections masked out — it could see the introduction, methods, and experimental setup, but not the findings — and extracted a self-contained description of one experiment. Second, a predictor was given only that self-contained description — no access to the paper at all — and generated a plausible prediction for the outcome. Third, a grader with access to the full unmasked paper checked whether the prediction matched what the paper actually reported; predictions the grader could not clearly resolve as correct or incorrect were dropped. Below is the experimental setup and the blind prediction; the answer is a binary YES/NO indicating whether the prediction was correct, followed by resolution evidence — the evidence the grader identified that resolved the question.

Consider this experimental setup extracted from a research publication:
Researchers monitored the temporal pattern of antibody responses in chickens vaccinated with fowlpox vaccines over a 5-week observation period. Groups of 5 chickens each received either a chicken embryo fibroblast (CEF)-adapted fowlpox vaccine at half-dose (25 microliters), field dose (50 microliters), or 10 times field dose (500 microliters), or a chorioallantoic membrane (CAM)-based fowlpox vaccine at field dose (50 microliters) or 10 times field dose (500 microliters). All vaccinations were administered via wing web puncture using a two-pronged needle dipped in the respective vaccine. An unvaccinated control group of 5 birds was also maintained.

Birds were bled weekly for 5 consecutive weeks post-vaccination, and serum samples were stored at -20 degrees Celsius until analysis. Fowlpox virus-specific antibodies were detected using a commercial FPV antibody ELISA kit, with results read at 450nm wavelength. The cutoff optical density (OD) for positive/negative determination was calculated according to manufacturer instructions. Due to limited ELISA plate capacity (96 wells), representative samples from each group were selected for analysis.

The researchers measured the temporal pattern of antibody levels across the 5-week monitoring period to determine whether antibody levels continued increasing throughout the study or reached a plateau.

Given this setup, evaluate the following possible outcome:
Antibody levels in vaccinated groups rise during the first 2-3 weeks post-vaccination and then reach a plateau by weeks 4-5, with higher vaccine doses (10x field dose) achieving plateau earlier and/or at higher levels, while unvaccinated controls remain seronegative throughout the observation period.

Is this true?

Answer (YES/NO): NO